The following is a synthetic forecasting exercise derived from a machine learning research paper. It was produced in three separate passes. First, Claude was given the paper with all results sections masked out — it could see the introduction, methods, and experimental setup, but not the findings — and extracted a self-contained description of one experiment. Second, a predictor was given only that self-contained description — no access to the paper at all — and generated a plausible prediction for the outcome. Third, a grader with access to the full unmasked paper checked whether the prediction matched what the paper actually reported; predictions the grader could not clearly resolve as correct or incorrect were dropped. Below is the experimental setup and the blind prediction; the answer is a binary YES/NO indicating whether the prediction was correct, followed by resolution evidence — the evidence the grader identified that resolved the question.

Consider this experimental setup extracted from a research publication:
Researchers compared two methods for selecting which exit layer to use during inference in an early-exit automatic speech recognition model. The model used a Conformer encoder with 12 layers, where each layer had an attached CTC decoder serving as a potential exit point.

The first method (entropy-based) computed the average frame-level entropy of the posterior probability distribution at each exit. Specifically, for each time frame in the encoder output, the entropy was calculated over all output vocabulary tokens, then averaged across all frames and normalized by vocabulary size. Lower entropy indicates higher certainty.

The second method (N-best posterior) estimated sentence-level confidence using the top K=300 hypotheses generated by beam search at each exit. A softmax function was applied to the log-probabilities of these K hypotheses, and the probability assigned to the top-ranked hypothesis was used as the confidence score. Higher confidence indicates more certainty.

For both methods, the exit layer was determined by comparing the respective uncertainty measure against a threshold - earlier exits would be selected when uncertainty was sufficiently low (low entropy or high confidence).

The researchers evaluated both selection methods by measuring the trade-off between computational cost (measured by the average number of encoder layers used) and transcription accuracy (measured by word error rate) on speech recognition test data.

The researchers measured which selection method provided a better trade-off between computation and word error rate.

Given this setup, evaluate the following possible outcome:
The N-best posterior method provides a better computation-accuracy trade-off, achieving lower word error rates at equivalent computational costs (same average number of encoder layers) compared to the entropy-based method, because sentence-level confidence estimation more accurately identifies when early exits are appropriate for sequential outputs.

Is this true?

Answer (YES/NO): YES